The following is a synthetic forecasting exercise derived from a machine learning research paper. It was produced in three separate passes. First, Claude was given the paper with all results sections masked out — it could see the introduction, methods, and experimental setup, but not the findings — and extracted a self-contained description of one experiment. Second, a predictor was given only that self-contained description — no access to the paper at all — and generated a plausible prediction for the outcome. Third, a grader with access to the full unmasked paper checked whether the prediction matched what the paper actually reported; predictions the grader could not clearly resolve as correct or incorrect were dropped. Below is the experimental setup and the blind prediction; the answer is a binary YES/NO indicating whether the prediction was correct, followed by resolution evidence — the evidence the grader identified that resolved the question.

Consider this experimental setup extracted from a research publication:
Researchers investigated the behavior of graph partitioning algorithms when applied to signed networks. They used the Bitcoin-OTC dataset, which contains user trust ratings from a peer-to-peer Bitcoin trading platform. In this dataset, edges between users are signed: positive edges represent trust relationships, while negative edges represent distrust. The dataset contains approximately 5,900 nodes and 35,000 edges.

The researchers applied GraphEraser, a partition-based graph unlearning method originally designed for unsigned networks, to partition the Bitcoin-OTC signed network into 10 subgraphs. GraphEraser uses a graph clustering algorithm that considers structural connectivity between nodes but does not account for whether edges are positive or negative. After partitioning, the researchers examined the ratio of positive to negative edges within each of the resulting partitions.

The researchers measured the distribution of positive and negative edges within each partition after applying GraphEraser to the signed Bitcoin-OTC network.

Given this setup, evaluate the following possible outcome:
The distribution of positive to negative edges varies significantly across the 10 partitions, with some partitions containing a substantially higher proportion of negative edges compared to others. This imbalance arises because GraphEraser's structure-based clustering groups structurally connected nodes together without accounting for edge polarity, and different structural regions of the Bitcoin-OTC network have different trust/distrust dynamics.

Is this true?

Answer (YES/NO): YES